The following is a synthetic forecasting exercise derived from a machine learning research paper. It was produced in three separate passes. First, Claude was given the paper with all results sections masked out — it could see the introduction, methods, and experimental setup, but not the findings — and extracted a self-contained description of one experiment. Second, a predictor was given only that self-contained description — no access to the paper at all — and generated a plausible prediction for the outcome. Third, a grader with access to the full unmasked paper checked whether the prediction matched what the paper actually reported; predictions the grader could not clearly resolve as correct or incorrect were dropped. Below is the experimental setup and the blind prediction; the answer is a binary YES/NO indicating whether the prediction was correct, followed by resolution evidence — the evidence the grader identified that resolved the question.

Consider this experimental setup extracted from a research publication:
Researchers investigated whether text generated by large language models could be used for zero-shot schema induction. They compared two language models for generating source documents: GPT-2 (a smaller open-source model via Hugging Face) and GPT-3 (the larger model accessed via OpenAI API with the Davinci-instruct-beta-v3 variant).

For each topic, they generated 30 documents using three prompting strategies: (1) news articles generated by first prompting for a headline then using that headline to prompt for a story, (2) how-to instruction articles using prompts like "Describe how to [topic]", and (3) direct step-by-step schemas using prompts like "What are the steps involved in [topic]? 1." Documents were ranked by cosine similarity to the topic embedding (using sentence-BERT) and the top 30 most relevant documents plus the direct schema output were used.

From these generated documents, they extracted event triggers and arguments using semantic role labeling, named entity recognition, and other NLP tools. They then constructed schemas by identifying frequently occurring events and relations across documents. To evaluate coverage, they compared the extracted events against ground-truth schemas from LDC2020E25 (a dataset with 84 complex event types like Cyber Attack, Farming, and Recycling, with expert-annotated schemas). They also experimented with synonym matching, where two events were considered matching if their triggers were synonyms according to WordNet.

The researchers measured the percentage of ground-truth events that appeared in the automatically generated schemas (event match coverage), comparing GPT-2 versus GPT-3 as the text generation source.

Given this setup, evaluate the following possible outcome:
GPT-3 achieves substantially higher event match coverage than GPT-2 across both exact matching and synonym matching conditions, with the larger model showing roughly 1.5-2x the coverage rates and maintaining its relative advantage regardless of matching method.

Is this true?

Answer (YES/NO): NO